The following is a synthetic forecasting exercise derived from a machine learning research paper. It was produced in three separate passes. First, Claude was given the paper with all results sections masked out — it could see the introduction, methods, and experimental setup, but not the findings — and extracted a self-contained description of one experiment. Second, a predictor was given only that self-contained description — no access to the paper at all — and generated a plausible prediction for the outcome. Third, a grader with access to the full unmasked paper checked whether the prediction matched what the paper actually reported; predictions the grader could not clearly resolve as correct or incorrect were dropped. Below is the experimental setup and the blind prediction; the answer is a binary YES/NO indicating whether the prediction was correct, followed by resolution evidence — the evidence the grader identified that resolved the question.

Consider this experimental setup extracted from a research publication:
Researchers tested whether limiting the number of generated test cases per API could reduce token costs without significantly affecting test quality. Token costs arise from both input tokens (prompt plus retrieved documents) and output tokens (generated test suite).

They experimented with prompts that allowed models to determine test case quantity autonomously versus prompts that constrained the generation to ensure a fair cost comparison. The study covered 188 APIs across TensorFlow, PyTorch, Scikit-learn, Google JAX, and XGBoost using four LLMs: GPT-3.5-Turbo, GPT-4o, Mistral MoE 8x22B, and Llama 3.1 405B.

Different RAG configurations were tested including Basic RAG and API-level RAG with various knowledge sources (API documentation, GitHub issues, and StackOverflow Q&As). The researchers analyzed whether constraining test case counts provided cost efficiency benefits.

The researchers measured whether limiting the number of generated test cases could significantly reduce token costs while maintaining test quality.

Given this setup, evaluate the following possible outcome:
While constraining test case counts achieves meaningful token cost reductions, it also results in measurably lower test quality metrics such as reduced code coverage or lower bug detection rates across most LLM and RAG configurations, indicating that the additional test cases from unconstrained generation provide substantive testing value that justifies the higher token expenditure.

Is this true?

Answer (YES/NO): NO